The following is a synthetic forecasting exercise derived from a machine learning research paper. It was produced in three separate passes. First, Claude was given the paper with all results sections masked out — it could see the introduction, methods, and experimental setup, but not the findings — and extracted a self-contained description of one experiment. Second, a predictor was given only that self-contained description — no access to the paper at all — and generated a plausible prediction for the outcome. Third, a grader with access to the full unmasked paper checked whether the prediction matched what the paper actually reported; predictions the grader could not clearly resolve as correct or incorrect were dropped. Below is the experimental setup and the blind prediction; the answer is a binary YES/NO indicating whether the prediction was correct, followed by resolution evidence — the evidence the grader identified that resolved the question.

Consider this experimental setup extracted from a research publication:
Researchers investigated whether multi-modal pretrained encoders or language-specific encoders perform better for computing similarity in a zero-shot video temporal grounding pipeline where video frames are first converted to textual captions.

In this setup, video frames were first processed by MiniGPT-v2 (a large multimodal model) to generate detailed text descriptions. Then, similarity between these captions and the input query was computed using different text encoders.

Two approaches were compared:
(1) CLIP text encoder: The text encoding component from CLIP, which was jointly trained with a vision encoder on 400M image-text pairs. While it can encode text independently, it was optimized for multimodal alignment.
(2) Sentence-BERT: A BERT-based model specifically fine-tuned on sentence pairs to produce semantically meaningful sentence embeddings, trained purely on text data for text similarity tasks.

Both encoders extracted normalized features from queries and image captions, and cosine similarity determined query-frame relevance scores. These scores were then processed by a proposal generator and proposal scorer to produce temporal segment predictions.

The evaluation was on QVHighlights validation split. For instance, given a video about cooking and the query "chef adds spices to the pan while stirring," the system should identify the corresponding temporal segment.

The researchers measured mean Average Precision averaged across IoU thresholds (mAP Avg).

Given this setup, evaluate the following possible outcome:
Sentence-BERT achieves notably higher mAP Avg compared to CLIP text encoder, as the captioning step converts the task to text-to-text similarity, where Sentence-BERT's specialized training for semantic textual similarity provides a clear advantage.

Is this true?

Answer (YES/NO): YES